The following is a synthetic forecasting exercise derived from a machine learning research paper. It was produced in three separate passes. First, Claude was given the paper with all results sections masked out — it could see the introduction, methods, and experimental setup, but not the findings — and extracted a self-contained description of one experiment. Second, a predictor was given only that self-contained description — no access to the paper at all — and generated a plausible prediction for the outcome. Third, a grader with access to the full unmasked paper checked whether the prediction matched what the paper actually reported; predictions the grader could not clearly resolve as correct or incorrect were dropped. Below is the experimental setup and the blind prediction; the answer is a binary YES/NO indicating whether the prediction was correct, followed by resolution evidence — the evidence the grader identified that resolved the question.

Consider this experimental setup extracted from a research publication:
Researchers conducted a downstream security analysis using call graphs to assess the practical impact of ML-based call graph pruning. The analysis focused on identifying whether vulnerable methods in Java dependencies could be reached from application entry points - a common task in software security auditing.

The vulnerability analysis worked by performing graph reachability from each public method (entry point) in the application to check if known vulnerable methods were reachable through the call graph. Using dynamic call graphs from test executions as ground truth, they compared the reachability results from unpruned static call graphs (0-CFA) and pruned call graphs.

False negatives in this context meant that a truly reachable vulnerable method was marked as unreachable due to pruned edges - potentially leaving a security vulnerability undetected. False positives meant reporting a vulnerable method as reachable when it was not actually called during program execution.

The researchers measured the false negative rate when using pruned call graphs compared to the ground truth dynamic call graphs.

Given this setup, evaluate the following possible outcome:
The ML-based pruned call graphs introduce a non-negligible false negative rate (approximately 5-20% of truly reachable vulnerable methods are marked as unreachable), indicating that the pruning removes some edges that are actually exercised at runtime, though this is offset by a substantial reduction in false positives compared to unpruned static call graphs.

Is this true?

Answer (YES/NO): NO